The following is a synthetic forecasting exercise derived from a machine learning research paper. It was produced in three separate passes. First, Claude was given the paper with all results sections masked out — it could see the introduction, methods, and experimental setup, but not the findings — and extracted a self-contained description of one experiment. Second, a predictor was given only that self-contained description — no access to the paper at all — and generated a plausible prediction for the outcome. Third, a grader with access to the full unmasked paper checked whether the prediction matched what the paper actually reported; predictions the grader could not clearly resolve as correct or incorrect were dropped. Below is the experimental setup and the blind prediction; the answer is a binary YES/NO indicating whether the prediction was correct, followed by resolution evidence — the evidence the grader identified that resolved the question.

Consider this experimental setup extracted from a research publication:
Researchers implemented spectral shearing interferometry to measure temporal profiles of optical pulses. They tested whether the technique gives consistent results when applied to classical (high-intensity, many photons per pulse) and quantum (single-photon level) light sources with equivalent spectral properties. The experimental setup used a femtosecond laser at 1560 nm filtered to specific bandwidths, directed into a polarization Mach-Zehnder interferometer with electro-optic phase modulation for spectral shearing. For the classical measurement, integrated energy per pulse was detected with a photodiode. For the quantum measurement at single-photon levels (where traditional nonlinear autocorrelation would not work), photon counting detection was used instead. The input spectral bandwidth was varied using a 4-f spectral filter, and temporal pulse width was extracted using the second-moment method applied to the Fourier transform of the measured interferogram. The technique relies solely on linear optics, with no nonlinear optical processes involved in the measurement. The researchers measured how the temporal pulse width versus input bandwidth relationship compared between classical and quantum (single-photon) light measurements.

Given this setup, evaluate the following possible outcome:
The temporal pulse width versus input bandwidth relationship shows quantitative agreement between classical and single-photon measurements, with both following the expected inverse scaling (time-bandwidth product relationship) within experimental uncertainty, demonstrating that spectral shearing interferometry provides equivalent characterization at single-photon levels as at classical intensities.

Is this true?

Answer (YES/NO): YES